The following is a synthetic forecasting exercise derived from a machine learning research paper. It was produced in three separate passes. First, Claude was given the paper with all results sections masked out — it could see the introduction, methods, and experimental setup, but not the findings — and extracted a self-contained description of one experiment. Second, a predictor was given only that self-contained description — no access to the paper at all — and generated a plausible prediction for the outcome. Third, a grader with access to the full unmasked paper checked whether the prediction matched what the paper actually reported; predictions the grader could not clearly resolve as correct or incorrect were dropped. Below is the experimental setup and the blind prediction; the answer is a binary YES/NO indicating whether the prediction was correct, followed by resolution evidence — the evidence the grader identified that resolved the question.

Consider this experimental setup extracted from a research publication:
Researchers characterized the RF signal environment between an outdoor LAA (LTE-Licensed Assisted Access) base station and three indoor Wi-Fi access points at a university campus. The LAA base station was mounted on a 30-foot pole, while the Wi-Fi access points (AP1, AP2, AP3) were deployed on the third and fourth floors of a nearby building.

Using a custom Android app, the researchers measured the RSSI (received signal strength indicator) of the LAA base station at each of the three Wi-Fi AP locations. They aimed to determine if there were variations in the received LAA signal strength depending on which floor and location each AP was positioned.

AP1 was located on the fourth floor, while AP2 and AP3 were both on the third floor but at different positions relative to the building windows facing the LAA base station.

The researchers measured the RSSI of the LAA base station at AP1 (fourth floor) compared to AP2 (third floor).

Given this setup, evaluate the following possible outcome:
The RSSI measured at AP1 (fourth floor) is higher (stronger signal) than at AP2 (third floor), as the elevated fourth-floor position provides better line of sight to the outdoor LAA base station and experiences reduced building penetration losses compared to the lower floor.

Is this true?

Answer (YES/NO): NO